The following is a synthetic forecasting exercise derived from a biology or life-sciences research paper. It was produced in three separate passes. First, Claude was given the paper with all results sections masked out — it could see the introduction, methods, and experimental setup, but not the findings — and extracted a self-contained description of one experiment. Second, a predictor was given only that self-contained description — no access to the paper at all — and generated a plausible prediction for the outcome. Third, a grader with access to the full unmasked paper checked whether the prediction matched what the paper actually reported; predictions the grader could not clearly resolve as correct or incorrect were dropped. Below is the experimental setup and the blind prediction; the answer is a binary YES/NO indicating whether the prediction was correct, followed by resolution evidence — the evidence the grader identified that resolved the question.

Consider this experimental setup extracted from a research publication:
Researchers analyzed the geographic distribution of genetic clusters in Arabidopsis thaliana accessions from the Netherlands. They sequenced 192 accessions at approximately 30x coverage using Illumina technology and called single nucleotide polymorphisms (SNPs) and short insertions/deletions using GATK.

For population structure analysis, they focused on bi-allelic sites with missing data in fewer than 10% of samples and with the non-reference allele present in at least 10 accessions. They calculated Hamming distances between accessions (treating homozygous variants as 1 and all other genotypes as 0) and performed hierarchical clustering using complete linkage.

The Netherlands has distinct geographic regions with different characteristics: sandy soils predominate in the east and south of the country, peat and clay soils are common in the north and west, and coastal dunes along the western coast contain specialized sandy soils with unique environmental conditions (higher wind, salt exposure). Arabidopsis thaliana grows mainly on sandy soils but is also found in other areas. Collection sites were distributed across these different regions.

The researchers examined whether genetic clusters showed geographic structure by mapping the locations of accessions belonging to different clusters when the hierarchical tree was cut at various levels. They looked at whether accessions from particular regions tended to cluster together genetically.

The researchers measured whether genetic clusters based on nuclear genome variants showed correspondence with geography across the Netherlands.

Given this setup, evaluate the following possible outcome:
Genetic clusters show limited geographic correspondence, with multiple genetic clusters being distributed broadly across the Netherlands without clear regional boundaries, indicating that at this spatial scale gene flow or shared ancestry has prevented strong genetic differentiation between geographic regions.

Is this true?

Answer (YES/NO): NO